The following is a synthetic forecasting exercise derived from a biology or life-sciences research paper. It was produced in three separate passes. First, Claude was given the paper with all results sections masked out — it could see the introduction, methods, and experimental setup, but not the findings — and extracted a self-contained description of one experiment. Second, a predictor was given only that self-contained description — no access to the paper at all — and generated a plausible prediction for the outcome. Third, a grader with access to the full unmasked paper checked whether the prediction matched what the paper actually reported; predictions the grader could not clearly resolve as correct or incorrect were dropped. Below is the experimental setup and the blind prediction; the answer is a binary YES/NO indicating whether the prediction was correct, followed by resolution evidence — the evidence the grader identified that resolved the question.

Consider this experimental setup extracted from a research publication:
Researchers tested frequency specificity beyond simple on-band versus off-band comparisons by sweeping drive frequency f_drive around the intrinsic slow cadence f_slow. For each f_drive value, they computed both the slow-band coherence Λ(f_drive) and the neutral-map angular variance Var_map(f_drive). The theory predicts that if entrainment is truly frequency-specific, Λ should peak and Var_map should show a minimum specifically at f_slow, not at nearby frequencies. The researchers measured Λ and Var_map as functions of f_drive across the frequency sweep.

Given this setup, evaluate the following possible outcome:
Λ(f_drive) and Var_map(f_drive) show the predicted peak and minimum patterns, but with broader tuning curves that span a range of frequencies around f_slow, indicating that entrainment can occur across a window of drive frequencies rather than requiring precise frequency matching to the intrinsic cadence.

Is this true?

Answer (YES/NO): NO